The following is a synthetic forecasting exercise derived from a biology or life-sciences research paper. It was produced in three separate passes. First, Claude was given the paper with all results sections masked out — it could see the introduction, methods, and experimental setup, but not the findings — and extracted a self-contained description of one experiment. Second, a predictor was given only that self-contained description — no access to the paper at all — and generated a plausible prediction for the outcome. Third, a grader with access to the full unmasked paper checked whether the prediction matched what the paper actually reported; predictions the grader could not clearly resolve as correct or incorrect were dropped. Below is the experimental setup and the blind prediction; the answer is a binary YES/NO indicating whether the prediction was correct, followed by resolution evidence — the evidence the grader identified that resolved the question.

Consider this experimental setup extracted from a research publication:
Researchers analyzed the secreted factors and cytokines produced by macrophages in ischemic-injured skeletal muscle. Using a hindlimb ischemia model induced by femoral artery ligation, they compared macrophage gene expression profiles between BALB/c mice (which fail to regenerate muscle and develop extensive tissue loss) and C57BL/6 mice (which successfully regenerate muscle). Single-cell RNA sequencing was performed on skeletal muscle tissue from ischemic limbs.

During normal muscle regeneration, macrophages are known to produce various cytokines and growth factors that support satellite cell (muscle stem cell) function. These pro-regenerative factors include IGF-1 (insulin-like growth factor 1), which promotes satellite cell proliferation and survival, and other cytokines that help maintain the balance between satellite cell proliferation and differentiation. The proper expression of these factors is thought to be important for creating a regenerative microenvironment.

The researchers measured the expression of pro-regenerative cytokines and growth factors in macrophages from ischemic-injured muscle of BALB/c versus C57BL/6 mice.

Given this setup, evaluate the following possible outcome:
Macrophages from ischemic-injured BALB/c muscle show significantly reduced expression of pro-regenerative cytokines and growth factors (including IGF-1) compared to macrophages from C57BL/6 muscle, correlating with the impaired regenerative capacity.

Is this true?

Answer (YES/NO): YES